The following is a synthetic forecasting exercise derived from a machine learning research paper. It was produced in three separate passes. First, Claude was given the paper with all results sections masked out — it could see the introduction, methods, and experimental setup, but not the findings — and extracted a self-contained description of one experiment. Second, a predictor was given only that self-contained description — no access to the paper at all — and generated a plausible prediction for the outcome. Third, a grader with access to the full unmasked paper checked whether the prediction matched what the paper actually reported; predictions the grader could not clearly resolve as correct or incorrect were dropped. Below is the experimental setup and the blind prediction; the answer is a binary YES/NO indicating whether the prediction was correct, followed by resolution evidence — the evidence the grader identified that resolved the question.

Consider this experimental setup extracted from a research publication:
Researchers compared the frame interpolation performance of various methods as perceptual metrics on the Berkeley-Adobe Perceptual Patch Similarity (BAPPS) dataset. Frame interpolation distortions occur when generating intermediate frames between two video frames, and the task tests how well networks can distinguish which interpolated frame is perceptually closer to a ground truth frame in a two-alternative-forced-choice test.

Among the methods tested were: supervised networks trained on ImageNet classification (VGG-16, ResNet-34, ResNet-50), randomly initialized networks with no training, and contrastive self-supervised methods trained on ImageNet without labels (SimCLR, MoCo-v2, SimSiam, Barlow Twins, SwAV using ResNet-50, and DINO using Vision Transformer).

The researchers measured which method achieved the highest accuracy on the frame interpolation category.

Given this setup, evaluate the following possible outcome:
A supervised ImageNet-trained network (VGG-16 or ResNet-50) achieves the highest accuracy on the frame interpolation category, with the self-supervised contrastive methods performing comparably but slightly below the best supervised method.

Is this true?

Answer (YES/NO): NO